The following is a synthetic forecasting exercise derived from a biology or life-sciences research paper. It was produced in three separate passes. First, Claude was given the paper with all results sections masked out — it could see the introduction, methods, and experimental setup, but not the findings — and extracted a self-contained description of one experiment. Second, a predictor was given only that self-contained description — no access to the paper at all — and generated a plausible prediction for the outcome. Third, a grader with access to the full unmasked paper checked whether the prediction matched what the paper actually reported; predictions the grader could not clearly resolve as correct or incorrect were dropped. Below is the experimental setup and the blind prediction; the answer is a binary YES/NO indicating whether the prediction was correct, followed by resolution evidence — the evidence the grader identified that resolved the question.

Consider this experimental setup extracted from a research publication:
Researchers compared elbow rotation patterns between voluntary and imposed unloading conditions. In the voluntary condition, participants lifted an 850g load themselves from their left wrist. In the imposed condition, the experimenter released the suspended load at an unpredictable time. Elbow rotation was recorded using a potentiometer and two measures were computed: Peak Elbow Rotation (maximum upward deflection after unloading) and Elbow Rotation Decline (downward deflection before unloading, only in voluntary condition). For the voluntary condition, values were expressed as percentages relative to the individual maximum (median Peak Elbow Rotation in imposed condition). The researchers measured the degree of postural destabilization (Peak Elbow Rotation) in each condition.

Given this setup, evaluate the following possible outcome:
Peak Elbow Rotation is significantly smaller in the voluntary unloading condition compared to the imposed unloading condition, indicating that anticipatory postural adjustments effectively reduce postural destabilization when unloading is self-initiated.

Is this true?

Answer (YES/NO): YES